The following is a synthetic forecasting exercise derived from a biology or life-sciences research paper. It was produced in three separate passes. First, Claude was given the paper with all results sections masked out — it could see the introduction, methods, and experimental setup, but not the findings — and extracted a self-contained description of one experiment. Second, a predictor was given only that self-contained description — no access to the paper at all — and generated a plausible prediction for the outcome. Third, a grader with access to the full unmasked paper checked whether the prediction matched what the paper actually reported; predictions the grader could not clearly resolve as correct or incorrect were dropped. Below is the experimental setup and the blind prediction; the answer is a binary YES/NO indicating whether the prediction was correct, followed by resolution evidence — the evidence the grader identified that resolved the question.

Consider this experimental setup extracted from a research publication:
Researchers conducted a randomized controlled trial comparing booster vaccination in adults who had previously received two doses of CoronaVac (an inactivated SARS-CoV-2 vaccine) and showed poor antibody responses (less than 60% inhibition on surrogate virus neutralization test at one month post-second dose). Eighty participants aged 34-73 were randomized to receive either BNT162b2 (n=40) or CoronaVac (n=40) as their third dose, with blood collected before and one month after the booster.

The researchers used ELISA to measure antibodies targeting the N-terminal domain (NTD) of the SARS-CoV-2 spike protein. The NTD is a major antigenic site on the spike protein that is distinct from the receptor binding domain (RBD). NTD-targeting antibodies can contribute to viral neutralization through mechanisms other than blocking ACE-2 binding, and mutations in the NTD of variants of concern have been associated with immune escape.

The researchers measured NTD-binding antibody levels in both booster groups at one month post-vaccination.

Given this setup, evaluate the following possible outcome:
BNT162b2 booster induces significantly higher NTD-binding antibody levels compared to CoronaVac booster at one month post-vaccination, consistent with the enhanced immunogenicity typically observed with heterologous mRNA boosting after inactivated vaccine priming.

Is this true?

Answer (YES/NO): YES